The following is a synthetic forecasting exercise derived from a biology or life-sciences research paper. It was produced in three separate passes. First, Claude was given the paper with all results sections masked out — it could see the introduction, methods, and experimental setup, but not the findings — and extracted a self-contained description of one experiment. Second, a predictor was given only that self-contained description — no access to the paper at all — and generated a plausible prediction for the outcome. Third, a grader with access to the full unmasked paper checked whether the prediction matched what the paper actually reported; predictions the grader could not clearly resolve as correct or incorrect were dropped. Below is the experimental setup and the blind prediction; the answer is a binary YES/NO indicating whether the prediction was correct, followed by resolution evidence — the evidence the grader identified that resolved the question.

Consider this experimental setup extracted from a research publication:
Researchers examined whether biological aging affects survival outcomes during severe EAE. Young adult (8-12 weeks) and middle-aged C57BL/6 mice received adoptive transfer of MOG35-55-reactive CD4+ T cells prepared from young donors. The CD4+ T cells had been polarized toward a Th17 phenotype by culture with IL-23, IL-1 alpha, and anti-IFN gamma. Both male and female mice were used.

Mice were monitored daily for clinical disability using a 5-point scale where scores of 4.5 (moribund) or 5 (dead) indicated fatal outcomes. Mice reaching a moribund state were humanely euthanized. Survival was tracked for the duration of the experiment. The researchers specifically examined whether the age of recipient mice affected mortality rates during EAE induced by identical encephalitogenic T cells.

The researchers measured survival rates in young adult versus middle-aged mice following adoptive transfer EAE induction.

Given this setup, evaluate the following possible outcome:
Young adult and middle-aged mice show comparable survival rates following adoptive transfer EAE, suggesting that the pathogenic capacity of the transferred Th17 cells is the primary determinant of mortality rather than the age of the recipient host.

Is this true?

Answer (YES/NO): NO